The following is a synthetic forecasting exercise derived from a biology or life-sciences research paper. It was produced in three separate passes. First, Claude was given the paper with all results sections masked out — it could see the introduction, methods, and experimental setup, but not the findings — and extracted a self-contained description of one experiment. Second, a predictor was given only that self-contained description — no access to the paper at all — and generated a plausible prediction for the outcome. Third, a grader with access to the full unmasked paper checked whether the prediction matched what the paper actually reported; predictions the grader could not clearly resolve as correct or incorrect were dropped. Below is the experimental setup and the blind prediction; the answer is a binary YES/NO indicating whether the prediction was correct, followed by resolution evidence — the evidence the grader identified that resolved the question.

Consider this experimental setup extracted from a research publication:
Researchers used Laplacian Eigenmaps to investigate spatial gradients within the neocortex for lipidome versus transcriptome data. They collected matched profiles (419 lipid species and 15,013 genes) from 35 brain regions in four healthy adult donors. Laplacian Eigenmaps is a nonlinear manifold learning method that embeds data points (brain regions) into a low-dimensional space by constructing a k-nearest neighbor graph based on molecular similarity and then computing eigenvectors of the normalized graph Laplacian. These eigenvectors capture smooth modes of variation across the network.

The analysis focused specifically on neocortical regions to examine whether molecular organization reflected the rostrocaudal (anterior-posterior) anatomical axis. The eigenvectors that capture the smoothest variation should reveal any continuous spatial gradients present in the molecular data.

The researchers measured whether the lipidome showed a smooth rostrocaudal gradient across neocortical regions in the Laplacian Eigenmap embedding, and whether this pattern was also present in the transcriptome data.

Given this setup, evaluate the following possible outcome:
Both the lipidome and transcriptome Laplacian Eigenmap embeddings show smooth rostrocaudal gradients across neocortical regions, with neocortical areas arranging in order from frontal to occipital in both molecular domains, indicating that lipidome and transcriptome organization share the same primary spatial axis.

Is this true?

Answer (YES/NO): NO